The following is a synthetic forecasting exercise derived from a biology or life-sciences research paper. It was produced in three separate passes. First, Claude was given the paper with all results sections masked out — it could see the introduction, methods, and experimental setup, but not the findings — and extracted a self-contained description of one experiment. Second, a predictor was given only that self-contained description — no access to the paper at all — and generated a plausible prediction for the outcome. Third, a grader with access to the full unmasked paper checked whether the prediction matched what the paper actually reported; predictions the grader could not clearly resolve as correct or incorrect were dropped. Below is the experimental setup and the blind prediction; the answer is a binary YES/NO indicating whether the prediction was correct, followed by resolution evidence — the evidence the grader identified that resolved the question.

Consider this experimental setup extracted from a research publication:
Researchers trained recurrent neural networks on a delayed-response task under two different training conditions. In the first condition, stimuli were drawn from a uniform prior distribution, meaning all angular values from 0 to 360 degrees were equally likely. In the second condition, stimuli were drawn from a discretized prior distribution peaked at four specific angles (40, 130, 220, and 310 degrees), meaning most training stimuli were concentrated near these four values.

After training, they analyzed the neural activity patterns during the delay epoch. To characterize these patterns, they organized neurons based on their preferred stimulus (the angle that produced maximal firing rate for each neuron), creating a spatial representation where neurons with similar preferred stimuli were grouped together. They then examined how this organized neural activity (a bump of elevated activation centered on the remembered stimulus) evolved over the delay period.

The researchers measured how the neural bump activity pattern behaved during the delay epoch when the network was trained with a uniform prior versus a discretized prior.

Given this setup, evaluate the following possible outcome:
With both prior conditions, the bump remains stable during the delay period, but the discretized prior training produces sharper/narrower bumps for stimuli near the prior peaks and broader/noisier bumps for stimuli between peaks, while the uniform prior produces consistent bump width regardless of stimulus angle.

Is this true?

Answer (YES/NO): NO